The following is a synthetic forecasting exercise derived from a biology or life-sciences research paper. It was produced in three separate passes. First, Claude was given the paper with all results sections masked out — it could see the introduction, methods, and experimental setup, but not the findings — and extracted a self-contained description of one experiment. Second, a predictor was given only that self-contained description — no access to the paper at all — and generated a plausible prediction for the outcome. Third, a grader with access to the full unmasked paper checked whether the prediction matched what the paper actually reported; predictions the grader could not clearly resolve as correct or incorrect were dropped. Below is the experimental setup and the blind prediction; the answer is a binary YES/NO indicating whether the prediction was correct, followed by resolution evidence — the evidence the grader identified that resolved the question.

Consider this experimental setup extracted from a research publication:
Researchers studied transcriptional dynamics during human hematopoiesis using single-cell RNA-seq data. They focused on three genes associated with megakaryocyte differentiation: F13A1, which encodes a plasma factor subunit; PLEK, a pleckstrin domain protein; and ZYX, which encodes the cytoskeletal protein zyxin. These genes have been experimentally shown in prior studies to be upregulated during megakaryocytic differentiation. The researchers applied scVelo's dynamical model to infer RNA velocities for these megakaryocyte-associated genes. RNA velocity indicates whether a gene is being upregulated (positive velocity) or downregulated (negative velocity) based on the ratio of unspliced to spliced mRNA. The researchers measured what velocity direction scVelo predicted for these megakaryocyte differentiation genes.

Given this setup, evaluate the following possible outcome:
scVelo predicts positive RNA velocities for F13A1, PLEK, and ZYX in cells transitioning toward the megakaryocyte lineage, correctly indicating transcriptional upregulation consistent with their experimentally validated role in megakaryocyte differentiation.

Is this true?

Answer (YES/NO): NO